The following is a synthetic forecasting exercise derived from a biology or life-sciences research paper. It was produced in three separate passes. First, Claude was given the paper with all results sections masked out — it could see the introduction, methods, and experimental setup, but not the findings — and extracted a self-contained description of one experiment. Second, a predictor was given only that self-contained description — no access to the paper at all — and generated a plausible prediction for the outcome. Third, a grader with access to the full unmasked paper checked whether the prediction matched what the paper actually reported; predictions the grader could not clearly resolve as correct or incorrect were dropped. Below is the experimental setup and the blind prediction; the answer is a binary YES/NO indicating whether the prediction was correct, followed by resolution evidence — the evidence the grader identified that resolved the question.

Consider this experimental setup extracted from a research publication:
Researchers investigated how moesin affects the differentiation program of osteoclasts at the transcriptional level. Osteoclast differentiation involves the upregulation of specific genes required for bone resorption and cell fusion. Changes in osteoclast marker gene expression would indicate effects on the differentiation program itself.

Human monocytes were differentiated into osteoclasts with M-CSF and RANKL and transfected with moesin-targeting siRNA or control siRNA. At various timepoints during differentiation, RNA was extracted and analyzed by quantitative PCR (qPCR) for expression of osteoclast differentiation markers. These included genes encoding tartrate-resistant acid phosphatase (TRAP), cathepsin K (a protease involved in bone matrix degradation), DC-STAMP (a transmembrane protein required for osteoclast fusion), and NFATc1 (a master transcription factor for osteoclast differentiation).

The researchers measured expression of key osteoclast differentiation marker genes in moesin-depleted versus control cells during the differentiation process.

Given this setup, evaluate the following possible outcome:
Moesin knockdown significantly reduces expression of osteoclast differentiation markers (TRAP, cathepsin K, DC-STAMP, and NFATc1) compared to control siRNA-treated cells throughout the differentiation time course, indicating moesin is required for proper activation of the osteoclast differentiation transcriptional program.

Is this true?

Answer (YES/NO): NO